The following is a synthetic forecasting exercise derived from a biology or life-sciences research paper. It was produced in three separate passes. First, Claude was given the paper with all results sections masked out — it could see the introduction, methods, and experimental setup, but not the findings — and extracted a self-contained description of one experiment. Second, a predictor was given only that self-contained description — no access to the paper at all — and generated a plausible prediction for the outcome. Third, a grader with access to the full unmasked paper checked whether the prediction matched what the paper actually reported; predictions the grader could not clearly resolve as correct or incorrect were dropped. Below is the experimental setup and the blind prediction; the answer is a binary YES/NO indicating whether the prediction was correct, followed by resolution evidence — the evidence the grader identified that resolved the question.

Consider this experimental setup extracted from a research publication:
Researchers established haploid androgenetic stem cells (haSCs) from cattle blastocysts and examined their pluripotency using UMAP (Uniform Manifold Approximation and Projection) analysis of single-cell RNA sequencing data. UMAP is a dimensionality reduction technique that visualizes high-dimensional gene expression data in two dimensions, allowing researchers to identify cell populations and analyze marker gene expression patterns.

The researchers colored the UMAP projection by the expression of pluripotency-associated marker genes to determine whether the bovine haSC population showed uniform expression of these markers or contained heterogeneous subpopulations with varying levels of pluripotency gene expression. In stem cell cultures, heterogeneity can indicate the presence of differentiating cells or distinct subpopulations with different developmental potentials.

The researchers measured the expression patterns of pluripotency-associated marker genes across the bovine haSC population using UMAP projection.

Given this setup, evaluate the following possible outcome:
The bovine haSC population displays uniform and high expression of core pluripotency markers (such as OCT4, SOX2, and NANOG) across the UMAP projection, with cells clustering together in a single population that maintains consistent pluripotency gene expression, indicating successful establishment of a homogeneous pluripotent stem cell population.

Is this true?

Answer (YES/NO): NO